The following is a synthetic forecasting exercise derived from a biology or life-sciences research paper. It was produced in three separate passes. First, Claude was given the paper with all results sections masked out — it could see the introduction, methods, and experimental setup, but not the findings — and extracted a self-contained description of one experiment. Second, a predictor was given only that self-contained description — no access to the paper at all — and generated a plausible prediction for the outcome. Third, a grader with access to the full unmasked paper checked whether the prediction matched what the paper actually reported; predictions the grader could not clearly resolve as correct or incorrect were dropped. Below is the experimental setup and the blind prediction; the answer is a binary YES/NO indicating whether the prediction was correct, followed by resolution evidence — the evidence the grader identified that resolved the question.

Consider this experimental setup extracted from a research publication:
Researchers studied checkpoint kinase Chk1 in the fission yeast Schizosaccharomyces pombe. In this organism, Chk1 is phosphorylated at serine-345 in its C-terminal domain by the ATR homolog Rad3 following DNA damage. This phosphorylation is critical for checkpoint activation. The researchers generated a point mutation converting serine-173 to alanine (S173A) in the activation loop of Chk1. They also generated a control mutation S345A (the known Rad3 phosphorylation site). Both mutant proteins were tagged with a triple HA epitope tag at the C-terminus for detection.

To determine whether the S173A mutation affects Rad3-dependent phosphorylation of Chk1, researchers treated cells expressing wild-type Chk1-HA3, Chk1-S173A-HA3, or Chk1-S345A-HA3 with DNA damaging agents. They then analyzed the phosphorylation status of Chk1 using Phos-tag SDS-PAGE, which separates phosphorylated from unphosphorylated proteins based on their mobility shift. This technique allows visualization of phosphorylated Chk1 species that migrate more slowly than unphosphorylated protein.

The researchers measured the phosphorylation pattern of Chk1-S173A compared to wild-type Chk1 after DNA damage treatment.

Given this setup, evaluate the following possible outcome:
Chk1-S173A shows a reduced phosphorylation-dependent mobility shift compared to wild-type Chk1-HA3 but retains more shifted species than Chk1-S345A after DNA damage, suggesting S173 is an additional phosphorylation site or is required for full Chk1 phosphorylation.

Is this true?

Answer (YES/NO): NO